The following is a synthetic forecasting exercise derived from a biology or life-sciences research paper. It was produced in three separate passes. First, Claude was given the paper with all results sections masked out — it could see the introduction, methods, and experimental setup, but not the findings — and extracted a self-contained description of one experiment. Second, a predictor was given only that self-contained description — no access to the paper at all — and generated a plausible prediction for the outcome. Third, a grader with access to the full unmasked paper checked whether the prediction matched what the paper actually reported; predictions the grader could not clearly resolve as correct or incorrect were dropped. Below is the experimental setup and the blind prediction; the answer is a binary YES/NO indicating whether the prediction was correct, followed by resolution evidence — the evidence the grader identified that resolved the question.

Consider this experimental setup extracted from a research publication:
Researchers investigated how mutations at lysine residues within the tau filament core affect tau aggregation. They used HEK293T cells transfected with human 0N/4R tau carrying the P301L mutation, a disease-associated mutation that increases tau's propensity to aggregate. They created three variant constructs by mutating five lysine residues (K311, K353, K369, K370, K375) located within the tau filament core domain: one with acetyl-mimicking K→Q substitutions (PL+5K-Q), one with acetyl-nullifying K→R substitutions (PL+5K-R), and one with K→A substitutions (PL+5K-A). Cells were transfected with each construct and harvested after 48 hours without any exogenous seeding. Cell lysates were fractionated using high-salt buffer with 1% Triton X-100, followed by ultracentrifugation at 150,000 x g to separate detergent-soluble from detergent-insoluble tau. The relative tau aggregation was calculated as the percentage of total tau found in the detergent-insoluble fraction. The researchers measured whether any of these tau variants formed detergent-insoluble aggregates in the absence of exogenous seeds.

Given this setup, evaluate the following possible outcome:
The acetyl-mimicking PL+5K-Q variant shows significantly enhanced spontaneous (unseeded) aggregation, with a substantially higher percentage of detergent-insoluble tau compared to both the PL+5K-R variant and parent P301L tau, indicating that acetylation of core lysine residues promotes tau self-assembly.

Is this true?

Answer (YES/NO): NO